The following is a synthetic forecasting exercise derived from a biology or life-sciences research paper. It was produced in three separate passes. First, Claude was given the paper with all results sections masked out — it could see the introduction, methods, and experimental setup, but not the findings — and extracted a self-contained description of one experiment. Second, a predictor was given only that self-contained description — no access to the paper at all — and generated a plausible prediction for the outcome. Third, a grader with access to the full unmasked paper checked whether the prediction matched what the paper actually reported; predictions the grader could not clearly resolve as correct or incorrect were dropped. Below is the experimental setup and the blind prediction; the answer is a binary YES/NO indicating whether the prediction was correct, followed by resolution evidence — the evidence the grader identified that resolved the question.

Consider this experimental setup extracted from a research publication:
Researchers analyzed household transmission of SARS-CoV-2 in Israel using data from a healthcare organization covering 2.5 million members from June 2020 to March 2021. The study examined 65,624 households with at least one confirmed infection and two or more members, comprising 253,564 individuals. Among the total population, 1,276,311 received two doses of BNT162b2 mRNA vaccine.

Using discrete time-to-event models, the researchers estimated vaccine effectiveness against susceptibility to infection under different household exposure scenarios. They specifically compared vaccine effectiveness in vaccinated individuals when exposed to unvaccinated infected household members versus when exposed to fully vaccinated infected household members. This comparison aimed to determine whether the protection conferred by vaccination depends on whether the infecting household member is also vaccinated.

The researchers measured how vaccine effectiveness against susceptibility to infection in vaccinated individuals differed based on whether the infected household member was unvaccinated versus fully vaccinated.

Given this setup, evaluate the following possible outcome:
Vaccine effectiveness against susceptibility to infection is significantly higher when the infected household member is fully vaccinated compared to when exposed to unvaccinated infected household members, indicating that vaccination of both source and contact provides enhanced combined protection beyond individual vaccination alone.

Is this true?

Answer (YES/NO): NO